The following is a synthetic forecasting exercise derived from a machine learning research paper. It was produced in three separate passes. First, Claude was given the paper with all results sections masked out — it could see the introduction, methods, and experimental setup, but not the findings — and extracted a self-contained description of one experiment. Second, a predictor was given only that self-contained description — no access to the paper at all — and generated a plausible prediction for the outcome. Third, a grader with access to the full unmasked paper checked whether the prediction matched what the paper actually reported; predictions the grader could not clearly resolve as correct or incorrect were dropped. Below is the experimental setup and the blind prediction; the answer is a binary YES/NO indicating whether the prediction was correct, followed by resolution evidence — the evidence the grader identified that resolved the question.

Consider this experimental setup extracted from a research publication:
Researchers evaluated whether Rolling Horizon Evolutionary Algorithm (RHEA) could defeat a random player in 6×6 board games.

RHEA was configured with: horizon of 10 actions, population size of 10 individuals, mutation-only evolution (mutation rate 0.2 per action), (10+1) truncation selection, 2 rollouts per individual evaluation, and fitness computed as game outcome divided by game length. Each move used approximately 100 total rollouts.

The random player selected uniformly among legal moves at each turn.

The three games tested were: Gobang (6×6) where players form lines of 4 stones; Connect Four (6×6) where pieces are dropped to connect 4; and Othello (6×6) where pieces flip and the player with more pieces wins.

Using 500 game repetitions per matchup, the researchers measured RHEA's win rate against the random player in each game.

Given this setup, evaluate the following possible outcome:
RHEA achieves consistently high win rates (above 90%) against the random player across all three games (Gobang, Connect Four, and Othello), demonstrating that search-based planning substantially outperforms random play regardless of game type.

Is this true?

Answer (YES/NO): NO